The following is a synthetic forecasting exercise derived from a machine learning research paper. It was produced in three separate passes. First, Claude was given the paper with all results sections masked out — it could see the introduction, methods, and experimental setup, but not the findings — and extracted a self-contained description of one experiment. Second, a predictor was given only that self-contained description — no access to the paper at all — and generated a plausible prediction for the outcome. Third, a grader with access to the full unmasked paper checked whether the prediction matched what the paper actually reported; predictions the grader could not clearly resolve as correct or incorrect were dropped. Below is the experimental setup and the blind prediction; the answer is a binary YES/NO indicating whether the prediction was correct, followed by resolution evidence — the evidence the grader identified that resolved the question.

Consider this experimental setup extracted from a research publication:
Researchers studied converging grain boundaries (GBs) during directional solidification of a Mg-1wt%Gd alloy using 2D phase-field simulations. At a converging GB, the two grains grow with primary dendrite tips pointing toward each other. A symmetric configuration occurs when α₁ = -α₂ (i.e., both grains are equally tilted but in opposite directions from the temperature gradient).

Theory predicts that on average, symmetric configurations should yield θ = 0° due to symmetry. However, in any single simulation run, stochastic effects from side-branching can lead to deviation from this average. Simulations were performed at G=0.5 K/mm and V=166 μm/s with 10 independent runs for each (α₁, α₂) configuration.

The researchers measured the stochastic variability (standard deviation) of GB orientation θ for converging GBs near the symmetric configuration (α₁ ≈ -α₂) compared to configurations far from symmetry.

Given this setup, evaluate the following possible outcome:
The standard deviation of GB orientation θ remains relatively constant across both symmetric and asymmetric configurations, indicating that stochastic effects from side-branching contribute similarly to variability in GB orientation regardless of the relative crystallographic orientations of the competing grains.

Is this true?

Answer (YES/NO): NO